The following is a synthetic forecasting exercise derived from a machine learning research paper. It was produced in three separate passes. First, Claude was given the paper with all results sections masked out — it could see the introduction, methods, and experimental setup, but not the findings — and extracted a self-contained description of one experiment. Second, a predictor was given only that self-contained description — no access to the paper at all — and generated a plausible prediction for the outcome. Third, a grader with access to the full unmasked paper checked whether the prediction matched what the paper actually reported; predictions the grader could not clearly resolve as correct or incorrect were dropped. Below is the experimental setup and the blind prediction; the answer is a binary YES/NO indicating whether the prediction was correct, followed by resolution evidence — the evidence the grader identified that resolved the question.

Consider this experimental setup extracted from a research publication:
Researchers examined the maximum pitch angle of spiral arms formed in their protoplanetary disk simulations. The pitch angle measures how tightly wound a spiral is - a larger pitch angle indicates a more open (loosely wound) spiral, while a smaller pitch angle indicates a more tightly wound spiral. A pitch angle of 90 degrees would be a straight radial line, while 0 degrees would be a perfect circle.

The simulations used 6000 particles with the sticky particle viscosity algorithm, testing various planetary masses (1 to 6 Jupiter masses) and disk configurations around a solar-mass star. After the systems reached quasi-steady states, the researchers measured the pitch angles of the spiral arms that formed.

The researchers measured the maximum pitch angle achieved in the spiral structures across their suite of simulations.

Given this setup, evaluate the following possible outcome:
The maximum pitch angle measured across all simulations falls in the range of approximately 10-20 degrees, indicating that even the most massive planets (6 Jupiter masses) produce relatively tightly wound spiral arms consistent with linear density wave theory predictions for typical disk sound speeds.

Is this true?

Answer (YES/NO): NO